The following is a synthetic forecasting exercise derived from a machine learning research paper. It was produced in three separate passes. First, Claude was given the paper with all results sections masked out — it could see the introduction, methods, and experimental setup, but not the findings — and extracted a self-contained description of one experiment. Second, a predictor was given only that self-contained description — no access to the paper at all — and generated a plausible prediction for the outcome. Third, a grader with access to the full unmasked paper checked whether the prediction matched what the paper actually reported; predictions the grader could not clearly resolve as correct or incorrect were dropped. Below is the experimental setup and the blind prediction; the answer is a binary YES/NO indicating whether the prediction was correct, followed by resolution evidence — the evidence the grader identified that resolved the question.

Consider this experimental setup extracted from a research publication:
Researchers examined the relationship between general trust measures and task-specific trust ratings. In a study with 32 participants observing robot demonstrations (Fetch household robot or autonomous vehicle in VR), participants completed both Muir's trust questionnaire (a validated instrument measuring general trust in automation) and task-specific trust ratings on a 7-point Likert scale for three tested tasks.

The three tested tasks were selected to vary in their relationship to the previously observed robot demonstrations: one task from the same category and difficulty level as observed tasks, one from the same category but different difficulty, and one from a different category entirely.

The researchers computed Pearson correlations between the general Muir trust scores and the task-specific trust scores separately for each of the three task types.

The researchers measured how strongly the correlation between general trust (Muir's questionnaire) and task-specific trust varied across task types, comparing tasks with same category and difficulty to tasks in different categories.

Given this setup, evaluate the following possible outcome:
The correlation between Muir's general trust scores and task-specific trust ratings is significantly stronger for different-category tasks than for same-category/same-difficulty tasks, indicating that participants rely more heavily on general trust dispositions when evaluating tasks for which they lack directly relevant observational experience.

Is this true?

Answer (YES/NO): NO